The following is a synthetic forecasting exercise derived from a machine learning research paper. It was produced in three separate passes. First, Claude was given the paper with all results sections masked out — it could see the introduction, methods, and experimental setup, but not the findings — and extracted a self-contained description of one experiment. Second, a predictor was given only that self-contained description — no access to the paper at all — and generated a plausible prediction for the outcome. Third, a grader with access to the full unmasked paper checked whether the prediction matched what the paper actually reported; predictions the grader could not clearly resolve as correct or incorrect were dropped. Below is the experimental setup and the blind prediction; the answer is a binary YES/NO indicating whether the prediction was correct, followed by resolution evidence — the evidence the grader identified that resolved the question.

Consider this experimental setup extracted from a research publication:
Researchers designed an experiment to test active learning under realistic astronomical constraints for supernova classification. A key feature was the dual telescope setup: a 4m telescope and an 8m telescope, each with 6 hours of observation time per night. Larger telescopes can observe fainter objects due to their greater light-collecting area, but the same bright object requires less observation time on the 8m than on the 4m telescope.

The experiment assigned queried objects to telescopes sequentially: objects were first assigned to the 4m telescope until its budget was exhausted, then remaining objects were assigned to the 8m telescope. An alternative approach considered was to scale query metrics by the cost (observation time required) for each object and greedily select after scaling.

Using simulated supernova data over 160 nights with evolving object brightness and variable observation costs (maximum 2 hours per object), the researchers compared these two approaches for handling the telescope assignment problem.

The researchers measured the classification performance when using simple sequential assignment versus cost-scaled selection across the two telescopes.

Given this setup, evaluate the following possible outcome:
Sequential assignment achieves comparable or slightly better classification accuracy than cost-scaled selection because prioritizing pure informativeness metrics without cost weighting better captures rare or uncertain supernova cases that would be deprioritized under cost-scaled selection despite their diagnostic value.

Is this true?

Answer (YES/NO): YES